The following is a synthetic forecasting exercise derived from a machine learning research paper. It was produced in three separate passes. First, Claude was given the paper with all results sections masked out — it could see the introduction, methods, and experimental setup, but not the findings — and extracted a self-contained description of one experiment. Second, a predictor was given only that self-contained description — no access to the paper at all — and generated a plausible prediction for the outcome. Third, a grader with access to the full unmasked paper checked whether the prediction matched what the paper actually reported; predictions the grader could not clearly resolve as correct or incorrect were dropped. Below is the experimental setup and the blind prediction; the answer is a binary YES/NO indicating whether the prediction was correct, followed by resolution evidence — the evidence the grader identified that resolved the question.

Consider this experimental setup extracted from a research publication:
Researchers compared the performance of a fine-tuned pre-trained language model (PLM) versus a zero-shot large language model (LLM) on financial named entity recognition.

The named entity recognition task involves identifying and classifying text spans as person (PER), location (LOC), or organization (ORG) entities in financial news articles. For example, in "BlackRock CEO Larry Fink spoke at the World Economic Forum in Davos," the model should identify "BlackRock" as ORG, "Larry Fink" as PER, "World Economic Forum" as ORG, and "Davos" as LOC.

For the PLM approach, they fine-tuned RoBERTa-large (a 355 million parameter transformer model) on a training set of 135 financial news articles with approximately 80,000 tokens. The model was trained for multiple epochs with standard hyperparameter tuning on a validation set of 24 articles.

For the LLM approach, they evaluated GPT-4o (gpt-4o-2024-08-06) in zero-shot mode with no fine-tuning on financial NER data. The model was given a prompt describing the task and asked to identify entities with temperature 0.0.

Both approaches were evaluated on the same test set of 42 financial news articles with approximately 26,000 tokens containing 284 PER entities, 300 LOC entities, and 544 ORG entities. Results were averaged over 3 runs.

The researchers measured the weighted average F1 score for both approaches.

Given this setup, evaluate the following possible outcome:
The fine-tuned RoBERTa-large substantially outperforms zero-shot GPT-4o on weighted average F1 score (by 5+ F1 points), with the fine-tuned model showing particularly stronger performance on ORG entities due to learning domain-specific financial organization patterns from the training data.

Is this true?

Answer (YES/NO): NO